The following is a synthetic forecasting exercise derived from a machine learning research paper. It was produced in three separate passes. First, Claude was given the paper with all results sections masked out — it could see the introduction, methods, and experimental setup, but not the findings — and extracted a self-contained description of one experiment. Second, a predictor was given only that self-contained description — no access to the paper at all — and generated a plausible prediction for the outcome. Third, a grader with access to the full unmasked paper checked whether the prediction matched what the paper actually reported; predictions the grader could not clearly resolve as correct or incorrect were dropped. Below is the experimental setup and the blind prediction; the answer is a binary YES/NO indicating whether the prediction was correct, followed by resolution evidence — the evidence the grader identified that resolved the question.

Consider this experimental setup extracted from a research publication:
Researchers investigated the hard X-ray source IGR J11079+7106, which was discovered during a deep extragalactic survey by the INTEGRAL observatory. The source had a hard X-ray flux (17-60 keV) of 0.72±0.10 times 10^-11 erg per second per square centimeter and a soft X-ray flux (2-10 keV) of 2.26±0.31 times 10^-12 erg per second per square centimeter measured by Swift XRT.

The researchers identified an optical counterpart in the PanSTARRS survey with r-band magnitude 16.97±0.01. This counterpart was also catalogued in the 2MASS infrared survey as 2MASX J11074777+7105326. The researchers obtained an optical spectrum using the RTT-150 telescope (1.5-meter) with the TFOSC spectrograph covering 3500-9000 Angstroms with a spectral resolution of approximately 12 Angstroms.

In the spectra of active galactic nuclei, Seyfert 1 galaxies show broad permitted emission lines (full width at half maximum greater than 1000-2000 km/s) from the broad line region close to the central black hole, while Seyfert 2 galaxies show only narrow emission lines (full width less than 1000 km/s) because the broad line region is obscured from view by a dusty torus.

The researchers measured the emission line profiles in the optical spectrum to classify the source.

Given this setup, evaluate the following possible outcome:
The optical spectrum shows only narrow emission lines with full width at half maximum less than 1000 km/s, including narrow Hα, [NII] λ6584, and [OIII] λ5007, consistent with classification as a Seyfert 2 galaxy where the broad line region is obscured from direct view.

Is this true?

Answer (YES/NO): NO